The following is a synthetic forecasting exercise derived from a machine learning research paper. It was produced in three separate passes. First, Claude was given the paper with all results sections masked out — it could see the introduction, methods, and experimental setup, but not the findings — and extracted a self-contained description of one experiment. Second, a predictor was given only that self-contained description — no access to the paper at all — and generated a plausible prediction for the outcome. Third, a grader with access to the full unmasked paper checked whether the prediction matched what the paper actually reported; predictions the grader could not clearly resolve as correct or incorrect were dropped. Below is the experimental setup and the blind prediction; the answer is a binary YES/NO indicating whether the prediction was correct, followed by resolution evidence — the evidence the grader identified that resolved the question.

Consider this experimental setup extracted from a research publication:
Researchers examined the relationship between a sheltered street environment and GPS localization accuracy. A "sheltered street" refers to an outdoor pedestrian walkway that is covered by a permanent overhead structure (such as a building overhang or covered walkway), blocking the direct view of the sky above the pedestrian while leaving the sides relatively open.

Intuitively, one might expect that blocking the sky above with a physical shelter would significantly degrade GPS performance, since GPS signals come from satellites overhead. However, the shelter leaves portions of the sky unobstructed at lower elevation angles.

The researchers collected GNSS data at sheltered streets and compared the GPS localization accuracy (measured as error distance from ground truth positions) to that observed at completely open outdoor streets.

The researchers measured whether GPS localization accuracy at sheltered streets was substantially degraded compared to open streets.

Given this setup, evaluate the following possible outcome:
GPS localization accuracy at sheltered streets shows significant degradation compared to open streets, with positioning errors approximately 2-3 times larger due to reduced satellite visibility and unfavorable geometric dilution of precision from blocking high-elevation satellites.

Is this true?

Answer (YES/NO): NO